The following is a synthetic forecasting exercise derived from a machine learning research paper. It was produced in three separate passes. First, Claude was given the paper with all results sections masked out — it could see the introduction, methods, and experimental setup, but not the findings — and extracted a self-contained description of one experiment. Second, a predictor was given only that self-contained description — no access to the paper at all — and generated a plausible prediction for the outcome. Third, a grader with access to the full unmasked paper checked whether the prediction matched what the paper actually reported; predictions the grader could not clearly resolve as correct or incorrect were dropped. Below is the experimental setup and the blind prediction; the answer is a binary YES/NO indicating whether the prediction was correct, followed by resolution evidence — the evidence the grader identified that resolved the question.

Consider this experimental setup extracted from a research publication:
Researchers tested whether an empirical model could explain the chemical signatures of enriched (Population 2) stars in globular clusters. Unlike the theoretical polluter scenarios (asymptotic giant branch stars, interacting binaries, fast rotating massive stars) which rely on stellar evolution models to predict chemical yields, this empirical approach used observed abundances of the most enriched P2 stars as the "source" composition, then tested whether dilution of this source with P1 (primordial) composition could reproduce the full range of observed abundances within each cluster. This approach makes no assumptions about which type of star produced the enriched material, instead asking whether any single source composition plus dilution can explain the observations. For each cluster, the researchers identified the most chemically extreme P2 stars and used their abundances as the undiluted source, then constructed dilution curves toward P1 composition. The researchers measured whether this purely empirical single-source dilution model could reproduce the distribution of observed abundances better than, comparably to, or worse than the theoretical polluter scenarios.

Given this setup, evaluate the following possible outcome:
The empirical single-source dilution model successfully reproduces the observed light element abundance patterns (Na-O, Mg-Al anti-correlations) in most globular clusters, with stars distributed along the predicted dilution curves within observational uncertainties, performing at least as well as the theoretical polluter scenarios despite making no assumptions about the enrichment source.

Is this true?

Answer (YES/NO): NO